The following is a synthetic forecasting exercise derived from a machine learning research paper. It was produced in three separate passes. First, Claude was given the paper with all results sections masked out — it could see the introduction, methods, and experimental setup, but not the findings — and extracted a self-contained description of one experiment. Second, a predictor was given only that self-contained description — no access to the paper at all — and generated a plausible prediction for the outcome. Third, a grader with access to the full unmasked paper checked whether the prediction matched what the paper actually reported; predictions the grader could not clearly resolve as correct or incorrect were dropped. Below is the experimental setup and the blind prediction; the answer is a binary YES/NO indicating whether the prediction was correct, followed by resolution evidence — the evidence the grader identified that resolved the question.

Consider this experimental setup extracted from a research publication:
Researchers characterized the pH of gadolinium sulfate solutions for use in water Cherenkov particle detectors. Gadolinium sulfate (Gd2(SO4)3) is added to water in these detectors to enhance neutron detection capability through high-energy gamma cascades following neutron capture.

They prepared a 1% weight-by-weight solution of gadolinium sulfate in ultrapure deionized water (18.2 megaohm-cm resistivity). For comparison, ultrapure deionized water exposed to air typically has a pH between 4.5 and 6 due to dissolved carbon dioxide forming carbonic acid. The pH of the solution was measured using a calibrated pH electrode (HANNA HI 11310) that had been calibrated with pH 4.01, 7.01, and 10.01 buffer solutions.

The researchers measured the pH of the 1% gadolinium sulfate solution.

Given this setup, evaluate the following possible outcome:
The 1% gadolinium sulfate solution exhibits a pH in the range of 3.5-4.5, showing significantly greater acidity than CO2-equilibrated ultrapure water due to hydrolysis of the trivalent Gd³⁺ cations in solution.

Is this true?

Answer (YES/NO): YES